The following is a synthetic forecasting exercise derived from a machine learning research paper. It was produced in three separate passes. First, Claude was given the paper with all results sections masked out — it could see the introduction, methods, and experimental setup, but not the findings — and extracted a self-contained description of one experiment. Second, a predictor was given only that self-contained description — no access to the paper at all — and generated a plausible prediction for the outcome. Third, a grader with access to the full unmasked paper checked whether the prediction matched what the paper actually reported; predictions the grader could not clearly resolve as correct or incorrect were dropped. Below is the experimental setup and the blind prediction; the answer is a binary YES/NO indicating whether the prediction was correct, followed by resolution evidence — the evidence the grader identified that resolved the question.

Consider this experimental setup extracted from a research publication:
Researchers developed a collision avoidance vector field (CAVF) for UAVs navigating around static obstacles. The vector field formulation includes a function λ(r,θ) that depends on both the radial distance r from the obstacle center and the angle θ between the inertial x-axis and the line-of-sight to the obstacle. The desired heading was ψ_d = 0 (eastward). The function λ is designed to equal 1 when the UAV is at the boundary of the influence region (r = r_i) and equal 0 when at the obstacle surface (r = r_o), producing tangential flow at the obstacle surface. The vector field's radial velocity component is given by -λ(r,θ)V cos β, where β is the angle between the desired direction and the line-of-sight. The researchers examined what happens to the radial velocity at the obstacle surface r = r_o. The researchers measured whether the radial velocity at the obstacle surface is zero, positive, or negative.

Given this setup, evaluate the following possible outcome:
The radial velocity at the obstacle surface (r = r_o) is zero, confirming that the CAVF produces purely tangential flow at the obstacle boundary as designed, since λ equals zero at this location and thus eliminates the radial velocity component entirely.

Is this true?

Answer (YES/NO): YES